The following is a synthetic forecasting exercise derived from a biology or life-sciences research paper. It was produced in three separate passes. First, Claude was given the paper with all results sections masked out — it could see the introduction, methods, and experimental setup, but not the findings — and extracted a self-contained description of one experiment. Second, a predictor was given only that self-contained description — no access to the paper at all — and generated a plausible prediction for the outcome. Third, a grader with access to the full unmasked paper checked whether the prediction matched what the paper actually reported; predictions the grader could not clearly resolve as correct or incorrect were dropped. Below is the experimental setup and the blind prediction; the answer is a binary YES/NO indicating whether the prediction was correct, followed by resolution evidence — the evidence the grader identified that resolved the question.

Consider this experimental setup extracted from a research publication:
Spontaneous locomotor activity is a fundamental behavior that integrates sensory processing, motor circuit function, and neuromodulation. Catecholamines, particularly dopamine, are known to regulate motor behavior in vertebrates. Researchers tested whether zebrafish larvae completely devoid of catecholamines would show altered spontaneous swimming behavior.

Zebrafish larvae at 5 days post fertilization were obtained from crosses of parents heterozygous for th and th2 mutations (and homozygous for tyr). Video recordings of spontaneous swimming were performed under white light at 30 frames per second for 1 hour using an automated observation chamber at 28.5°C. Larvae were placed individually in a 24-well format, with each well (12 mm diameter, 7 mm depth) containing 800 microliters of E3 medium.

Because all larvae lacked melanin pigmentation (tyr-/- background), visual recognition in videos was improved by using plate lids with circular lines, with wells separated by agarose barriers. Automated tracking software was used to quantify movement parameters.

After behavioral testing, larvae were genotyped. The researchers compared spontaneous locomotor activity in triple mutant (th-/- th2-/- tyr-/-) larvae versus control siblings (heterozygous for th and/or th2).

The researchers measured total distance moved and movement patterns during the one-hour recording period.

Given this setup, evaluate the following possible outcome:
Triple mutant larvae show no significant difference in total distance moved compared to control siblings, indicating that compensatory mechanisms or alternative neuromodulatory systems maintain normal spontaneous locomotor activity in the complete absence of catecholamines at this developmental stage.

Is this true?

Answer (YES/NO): NO